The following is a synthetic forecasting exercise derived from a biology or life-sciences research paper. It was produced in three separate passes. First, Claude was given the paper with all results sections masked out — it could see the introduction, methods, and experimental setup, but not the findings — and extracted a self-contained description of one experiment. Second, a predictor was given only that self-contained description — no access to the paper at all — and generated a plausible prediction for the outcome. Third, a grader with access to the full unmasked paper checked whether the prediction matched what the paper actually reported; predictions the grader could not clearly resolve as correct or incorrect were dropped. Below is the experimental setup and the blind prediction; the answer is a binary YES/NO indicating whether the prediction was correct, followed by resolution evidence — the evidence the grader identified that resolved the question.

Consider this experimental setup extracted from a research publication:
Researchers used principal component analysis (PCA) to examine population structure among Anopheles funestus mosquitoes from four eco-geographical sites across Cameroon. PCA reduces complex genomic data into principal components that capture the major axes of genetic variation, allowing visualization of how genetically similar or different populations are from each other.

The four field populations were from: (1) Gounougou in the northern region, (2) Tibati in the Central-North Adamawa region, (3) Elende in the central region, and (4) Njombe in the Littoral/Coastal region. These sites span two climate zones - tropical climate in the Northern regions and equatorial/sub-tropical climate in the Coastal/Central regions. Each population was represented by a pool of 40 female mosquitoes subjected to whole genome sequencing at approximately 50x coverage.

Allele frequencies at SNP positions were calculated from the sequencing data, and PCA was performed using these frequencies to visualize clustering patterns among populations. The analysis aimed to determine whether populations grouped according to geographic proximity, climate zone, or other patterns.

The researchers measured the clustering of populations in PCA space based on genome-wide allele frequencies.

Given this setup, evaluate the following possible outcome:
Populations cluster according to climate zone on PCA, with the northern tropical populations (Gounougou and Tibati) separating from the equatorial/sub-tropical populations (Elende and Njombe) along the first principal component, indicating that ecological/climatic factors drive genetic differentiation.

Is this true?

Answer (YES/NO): NO